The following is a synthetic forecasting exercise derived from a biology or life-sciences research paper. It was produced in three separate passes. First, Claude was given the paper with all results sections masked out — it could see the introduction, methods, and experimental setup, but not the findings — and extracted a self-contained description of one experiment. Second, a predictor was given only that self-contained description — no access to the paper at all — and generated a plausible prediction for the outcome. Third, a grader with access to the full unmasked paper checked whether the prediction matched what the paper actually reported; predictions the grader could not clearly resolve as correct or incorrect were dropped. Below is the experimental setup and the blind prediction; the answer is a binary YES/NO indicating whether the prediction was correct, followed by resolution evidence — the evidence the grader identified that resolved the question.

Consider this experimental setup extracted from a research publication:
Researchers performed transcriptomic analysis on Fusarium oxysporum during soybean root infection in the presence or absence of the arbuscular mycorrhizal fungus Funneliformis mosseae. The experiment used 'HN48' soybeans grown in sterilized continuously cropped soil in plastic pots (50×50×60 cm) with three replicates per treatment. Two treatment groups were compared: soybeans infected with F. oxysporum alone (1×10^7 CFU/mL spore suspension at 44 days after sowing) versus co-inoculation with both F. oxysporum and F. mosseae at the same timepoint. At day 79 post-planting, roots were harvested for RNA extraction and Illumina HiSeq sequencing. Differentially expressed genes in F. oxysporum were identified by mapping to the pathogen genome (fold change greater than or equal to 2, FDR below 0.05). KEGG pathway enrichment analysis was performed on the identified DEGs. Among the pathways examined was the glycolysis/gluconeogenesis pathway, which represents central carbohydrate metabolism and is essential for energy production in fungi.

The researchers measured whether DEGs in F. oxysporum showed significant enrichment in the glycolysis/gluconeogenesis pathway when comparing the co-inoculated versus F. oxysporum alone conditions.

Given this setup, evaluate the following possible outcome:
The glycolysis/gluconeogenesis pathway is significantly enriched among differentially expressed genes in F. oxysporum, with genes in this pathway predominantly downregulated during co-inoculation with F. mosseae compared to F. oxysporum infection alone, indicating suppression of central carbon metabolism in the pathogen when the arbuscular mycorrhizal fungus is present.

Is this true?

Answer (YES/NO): YES